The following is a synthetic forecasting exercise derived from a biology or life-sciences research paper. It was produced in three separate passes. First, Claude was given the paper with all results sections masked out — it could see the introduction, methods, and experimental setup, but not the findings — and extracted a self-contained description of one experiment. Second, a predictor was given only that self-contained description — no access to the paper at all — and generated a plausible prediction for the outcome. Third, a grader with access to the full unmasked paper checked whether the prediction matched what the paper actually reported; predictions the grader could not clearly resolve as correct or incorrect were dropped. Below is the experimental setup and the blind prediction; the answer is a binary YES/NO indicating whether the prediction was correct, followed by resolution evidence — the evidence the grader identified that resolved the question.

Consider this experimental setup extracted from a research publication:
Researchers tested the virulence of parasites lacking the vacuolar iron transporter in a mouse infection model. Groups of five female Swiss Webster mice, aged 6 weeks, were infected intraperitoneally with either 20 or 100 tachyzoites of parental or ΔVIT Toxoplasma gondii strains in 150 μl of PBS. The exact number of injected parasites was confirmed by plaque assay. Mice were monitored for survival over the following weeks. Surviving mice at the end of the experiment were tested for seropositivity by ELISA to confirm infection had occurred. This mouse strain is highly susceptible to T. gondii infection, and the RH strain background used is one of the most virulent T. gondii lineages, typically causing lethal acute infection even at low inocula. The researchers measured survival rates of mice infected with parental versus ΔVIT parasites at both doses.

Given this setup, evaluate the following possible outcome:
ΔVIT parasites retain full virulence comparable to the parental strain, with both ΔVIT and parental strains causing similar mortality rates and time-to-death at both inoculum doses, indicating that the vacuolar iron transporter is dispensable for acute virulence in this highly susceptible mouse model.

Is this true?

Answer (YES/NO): NO